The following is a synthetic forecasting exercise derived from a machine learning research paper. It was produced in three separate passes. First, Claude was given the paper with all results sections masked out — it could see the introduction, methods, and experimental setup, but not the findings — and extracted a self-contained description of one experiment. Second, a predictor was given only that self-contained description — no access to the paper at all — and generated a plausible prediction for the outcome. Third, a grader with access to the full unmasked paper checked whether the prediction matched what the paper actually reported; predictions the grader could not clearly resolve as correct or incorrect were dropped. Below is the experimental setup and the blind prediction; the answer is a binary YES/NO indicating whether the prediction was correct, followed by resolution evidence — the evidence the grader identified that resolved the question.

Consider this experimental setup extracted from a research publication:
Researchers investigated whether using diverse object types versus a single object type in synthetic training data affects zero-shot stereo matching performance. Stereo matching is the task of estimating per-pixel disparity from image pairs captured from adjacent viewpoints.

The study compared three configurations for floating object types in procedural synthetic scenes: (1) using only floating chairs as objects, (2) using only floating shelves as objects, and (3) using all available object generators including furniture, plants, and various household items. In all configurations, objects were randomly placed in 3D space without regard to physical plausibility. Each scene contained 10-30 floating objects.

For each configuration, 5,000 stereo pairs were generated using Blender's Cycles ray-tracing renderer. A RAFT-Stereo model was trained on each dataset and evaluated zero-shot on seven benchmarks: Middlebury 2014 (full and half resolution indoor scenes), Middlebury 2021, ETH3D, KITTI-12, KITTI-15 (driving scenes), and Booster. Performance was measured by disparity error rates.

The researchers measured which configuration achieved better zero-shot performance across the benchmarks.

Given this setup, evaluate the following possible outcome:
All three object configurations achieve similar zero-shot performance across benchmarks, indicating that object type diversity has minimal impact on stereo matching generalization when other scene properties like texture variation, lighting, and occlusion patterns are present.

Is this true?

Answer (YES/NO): NO